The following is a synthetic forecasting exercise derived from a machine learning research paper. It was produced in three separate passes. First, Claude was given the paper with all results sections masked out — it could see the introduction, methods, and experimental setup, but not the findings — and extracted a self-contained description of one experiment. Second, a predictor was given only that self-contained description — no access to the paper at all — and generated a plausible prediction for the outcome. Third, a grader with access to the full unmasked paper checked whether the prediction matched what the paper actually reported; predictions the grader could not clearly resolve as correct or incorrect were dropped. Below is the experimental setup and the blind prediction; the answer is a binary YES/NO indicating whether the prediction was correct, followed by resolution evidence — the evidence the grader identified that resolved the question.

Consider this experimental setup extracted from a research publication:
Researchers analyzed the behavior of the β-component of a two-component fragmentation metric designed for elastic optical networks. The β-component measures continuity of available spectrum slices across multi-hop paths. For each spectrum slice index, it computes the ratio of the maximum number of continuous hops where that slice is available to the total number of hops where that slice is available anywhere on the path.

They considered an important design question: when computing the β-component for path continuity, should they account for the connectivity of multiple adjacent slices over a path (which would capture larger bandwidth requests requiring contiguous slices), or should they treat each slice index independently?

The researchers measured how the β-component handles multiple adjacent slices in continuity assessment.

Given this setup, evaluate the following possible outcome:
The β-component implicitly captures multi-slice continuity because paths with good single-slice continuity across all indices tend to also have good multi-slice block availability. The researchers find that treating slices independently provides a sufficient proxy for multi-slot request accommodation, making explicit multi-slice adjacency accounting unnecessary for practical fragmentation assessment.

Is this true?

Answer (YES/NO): NO